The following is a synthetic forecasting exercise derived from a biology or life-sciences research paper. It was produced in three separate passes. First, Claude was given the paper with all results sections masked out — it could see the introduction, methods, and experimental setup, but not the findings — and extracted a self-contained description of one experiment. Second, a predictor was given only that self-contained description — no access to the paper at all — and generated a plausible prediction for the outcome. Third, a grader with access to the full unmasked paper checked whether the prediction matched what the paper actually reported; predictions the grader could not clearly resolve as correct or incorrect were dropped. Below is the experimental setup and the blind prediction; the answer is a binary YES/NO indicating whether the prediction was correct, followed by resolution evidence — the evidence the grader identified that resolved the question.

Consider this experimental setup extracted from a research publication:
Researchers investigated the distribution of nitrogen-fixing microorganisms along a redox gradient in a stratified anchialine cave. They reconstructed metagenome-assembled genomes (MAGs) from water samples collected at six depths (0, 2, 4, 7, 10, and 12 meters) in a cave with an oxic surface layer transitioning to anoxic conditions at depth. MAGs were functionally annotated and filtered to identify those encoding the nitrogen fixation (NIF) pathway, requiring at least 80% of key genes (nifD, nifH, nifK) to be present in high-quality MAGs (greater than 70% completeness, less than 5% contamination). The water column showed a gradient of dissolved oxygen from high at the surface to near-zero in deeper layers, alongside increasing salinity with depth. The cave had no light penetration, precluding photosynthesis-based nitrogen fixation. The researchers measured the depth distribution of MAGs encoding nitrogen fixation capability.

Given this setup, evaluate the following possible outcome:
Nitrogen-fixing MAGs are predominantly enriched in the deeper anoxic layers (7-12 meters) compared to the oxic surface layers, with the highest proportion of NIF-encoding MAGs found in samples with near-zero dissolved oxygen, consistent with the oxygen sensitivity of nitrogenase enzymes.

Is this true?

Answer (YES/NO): NO